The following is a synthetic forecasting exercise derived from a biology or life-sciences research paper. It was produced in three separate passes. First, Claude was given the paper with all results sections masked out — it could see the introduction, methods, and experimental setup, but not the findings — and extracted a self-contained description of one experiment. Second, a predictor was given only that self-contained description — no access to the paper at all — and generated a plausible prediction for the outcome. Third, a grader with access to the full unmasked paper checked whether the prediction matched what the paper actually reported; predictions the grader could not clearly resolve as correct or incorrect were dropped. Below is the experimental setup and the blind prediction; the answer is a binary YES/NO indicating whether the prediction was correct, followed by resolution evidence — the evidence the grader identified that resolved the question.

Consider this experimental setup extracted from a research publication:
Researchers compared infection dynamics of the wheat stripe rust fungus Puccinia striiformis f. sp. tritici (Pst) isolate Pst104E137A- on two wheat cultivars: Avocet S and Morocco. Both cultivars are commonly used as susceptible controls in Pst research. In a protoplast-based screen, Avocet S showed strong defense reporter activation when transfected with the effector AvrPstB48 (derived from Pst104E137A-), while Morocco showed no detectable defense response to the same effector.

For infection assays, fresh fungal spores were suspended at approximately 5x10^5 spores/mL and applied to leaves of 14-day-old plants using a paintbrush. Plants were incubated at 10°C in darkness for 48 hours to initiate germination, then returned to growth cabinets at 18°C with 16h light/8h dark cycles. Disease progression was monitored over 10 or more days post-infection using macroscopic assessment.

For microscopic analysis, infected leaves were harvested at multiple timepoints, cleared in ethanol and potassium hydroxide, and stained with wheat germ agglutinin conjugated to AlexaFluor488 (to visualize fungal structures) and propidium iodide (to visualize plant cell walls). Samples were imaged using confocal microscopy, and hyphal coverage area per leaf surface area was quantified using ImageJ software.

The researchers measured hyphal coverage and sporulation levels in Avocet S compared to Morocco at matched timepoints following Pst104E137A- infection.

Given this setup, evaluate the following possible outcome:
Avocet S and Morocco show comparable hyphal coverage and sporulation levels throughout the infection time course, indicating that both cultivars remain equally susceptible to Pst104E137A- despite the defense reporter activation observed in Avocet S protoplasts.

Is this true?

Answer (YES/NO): NO